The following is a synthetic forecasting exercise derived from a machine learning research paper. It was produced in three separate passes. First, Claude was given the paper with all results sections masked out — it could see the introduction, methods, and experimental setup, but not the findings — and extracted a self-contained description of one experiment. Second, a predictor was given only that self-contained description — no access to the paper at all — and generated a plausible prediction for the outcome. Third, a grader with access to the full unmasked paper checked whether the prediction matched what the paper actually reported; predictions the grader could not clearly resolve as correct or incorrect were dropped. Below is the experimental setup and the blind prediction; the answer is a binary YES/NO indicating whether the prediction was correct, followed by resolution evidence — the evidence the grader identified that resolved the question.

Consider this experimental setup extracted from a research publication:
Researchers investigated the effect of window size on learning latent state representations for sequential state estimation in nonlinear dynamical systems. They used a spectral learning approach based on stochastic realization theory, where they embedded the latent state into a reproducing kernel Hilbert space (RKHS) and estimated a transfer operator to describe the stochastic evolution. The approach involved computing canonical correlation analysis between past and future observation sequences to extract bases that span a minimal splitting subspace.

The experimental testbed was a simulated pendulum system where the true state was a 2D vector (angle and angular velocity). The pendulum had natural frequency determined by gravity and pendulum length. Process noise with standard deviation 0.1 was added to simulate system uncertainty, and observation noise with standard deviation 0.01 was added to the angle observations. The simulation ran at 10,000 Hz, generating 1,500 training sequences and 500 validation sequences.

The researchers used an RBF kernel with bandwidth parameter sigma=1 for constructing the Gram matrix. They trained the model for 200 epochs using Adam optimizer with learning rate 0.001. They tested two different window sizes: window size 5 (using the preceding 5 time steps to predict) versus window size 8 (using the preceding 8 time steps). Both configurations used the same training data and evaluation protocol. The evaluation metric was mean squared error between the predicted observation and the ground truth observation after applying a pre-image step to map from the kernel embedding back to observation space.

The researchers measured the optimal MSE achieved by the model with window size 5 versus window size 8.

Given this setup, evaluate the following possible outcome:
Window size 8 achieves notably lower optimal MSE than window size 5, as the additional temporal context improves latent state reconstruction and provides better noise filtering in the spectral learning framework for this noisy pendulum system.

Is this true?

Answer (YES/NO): NO